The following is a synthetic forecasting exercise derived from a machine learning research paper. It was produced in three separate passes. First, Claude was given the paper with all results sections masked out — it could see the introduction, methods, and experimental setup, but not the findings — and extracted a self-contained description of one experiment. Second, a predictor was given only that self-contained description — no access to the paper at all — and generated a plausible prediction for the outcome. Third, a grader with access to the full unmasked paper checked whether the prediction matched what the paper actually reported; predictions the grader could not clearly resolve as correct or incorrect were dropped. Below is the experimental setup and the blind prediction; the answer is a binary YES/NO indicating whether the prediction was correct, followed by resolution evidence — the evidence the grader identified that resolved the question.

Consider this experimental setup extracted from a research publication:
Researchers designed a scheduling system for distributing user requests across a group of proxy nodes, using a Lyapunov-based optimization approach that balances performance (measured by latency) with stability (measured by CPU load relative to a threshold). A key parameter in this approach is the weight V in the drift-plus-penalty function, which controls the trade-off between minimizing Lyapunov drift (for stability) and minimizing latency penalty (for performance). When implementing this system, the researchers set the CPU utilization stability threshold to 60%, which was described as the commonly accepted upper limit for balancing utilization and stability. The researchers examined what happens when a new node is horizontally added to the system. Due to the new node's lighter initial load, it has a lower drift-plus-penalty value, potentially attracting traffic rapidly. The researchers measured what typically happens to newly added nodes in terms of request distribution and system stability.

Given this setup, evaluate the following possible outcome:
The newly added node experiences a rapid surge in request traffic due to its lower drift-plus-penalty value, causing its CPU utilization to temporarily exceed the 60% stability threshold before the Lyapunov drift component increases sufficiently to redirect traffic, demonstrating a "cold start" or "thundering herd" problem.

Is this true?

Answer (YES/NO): YES